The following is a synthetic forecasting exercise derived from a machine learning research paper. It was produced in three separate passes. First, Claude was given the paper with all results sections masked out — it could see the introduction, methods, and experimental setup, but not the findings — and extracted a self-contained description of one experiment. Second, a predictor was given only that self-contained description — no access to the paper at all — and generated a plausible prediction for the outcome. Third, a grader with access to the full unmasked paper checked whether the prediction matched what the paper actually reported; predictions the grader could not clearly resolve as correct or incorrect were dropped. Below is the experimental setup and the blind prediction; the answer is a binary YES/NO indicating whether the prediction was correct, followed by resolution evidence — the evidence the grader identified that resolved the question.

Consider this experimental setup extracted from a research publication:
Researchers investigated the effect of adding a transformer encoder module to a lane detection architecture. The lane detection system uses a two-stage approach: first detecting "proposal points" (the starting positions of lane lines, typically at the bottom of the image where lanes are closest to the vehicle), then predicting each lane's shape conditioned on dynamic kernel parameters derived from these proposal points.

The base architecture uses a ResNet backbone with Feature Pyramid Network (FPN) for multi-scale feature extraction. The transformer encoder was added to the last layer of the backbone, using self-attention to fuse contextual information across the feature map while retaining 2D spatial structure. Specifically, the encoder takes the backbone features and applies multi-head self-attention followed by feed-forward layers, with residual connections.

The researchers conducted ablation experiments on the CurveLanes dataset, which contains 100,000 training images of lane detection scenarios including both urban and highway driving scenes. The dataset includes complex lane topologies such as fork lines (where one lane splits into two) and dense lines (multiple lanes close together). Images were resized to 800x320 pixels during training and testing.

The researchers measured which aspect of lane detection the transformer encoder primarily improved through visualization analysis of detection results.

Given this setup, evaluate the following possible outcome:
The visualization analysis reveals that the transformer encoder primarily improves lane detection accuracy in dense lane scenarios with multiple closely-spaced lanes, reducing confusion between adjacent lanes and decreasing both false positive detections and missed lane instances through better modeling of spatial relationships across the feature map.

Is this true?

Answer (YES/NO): NO